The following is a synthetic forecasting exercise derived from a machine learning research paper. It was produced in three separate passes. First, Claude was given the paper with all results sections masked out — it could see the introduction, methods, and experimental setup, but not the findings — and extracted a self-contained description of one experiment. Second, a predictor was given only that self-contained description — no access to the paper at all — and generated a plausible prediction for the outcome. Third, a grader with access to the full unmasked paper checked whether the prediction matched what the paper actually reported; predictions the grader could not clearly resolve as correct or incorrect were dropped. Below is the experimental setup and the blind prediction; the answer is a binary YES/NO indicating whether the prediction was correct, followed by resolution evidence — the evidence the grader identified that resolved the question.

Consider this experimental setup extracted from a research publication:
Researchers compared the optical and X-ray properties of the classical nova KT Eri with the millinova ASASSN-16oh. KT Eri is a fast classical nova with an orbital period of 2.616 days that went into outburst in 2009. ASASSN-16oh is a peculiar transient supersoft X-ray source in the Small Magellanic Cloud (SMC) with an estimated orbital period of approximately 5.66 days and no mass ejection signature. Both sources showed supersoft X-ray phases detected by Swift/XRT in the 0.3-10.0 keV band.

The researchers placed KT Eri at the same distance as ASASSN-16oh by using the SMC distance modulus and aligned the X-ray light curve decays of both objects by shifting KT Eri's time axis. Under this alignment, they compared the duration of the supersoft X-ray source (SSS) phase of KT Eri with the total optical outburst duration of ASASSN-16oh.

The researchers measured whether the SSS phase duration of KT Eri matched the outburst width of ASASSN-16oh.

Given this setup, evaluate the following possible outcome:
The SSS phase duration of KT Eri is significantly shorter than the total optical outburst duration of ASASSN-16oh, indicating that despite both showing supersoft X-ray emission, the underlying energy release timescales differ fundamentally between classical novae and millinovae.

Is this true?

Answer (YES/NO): NO